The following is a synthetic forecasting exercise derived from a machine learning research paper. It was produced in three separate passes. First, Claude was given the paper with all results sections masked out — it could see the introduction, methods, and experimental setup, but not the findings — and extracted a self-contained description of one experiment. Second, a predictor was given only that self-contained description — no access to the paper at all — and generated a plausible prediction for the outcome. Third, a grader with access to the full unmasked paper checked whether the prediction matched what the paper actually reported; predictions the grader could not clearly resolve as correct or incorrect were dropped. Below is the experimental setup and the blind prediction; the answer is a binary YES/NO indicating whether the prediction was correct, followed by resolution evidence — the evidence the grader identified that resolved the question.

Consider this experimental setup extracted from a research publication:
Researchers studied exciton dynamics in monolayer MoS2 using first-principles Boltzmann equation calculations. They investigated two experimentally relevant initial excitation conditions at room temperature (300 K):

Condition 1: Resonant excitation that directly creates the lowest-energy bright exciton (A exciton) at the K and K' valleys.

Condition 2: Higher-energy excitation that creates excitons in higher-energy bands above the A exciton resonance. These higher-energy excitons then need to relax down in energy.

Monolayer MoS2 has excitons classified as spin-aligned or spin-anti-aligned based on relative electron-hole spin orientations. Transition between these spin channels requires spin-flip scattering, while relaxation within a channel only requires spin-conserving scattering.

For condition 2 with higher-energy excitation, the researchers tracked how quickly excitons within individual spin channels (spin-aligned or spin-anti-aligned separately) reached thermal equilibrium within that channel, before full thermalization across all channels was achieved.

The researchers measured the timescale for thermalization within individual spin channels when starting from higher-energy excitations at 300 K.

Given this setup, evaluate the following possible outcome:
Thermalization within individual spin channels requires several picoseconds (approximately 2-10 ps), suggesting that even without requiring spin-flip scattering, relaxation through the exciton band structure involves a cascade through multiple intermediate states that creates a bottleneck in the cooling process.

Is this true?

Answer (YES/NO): NO